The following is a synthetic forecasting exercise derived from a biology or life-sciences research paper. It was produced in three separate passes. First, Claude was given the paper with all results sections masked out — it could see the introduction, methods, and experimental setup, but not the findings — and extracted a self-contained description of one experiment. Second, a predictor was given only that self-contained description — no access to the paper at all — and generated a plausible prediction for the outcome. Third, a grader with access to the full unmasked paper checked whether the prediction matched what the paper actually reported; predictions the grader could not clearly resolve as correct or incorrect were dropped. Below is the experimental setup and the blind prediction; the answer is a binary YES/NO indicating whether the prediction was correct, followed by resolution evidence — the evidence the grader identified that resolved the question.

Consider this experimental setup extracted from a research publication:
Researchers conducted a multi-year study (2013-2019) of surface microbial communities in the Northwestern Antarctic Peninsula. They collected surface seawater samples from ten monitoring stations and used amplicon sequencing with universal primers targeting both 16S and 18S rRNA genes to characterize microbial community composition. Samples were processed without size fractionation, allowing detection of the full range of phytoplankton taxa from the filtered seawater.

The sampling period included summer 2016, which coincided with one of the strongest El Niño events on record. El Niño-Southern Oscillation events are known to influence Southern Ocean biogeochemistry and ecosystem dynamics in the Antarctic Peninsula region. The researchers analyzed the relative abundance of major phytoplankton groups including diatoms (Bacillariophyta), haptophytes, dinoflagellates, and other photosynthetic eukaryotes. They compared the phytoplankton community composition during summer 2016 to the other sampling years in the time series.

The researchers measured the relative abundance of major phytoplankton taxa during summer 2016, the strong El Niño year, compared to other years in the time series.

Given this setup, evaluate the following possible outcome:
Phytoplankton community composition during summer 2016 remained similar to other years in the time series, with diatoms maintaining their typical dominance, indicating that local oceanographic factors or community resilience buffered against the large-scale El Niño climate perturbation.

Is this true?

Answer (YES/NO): NO